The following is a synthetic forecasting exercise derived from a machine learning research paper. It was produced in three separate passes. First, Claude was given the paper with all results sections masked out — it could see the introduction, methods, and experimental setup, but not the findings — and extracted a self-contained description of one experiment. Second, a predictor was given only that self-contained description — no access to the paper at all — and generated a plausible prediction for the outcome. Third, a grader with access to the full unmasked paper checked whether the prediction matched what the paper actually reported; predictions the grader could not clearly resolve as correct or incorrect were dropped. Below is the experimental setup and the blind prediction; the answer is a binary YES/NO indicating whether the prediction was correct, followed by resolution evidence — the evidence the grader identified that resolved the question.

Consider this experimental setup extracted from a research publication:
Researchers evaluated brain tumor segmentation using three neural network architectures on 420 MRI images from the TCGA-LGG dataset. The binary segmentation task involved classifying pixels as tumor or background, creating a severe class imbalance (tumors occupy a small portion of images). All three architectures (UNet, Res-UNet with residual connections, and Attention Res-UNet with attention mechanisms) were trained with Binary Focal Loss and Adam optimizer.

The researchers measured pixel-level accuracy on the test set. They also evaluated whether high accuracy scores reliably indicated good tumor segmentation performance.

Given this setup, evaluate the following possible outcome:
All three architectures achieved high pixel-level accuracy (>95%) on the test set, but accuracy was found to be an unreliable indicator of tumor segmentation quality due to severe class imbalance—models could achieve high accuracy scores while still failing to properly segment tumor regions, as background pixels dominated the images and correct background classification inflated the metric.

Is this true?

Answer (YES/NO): YES